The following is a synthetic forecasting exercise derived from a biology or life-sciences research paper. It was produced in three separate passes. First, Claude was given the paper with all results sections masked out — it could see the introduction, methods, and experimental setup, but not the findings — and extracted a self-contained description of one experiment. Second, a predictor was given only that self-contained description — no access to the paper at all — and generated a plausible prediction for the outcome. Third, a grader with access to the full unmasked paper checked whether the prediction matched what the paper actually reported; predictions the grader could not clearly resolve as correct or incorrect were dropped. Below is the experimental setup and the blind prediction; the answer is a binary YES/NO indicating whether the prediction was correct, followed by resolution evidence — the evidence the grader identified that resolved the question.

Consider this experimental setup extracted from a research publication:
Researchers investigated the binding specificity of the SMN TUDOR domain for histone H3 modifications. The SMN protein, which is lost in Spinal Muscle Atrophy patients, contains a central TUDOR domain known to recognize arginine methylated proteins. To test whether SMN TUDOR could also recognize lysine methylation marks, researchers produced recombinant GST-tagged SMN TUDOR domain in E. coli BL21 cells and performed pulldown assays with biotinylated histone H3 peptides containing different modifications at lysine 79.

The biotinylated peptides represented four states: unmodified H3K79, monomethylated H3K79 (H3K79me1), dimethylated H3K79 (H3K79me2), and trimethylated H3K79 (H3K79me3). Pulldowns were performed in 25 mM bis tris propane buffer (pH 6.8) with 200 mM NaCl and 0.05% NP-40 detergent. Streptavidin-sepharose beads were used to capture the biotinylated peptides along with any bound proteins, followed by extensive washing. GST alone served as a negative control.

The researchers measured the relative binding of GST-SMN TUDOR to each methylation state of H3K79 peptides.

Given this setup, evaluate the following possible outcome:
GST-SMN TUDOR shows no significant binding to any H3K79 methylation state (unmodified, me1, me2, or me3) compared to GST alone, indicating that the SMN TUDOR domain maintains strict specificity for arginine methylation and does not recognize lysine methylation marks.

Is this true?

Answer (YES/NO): NO